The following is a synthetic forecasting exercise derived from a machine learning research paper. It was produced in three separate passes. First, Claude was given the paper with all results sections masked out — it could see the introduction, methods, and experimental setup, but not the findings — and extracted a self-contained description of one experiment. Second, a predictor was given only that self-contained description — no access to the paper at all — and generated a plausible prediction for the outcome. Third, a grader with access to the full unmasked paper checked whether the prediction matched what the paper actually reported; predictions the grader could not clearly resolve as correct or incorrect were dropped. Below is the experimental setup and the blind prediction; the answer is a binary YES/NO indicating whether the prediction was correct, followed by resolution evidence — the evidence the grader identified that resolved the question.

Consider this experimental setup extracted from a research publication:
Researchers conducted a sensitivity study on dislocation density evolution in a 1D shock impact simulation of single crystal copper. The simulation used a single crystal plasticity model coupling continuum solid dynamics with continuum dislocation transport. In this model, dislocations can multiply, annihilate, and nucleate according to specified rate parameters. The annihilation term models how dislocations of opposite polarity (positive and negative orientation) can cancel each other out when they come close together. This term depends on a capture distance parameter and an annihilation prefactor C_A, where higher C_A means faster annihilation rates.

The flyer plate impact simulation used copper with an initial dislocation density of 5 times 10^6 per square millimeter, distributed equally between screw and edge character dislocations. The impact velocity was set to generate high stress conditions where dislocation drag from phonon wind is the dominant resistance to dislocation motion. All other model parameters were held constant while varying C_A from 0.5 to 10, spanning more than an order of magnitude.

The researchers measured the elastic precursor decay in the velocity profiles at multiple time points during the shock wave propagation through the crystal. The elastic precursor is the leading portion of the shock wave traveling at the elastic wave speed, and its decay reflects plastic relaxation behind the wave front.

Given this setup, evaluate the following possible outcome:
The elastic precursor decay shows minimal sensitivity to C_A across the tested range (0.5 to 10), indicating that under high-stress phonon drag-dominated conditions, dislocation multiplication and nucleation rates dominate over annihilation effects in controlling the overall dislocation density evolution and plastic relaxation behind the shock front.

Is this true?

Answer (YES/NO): YES